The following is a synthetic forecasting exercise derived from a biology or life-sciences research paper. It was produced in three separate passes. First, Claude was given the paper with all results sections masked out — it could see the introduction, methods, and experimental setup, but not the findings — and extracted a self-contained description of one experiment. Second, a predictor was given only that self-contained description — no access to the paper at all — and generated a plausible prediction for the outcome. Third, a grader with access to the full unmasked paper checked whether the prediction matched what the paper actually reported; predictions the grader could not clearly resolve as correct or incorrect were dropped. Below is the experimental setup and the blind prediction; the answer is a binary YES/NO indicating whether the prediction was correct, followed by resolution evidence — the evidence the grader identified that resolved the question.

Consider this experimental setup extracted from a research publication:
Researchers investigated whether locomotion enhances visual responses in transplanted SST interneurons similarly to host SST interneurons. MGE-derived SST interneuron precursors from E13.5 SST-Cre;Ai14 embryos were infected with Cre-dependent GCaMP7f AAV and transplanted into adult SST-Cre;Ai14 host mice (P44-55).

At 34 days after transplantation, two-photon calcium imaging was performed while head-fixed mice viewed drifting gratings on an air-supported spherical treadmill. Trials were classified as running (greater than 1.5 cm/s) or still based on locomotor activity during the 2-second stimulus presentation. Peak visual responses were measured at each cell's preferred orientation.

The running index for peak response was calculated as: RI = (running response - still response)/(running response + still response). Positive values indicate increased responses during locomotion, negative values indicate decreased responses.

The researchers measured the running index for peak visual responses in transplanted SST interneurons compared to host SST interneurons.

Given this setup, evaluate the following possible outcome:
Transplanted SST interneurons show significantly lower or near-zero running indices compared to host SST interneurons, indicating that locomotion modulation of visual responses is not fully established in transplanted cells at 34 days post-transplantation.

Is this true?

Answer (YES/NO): NO